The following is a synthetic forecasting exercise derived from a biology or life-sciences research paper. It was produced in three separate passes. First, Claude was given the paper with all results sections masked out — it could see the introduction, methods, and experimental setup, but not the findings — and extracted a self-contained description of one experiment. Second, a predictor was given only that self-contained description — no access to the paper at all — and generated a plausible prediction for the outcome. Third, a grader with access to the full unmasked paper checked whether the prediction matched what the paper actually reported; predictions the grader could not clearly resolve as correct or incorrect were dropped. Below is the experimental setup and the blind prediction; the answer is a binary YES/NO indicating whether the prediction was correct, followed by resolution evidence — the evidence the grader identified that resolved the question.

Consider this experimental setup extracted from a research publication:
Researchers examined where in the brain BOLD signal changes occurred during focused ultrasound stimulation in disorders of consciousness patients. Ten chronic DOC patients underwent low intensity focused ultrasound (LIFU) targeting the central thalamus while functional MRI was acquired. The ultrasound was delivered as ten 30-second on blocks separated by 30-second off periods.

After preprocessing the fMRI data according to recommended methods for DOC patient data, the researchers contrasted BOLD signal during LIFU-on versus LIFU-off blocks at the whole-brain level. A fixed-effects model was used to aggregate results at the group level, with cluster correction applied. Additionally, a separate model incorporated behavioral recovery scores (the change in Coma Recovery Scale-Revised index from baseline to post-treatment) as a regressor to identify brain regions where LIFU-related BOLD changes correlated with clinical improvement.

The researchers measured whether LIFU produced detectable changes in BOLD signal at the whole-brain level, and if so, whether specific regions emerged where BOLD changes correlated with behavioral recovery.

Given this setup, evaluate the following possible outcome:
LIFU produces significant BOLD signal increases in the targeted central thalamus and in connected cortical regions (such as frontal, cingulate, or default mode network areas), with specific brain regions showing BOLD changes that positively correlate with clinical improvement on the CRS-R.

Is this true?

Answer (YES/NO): NO